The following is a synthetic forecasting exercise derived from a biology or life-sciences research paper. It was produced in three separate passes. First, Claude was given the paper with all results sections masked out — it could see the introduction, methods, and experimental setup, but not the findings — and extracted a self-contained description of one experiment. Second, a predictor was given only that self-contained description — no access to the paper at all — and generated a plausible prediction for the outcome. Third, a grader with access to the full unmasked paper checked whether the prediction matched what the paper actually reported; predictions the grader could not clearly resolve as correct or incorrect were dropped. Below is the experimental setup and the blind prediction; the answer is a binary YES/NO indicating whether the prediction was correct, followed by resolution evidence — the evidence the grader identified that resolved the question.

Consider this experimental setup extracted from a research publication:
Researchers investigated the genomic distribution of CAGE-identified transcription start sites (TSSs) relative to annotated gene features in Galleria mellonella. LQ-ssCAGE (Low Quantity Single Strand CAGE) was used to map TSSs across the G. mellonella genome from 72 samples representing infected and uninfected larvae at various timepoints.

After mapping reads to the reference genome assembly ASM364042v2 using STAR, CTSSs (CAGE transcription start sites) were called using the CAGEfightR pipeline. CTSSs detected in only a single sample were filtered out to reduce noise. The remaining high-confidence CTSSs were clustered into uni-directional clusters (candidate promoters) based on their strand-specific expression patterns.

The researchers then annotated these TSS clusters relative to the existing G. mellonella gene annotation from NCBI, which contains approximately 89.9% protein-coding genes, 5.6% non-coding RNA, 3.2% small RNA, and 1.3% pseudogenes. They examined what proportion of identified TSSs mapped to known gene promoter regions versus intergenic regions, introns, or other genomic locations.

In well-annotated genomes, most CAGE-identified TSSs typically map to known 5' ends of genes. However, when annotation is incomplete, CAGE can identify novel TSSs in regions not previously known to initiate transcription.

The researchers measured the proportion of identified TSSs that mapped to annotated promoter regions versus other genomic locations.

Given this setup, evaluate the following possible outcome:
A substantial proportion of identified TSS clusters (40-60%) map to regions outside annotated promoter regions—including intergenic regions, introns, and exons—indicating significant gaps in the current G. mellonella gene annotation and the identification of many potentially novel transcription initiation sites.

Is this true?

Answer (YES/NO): NO